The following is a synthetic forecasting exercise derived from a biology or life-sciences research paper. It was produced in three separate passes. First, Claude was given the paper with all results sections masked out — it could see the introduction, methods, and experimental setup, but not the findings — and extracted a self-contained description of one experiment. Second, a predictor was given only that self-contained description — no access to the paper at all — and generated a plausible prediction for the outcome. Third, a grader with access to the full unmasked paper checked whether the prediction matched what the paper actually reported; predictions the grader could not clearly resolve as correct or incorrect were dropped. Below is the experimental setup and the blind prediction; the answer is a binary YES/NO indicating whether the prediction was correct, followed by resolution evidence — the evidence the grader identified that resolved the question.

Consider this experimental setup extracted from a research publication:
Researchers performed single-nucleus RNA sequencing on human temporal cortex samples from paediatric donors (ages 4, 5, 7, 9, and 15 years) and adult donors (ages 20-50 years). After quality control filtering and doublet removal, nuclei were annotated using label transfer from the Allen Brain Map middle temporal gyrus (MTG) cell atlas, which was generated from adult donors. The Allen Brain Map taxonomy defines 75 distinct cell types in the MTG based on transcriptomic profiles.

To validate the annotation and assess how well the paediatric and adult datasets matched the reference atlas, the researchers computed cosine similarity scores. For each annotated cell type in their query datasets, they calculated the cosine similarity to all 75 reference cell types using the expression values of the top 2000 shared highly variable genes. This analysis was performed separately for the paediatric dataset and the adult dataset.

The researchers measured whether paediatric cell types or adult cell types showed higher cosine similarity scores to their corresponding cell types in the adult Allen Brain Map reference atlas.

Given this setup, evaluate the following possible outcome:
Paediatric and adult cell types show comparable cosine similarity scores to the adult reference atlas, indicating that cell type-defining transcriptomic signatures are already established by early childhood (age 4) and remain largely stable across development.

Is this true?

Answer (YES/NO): YES